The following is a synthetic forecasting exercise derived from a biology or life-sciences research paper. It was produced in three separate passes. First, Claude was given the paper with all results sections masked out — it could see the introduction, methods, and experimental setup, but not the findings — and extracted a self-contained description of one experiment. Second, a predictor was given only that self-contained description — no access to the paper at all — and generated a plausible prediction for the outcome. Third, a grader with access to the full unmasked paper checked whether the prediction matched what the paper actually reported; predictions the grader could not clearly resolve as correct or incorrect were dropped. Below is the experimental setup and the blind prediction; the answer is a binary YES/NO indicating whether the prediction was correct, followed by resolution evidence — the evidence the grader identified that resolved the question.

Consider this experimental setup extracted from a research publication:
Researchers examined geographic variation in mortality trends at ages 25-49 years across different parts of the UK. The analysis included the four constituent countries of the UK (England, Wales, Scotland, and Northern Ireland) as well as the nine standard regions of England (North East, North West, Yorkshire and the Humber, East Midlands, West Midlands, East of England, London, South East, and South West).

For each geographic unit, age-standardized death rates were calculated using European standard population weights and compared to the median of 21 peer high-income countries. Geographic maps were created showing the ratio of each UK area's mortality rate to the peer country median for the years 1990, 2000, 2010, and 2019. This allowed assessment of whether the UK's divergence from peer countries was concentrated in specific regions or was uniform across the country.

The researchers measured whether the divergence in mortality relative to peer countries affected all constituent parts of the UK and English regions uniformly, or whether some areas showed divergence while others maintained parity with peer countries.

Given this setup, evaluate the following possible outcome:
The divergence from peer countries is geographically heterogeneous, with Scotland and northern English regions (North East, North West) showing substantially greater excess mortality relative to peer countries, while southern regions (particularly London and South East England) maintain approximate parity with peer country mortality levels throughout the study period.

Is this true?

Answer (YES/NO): NO